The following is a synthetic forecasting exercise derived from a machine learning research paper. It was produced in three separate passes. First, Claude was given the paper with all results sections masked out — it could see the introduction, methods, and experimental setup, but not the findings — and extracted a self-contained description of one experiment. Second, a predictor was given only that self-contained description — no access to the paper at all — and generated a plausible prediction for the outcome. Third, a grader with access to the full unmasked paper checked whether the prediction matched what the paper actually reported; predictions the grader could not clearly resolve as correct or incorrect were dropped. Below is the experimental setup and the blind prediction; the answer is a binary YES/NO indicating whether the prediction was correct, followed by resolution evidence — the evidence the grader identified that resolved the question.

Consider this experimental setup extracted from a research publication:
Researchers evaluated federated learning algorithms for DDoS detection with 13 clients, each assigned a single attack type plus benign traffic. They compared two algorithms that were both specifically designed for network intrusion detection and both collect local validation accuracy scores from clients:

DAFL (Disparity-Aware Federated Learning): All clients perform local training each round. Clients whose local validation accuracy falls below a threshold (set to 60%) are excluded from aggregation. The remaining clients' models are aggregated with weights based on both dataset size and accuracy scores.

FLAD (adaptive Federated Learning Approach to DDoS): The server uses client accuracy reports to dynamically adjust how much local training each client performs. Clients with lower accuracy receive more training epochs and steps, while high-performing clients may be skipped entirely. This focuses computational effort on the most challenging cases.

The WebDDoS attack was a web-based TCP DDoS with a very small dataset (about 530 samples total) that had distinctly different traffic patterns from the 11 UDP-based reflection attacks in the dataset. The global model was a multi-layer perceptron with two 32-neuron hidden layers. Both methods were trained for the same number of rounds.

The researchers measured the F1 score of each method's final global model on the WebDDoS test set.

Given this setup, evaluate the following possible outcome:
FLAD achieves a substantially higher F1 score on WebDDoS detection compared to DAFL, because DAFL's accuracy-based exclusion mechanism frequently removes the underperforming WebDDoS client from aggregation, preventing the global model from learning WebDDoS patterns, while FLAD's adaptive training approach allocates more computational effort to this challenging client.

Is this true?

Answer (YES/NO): YES